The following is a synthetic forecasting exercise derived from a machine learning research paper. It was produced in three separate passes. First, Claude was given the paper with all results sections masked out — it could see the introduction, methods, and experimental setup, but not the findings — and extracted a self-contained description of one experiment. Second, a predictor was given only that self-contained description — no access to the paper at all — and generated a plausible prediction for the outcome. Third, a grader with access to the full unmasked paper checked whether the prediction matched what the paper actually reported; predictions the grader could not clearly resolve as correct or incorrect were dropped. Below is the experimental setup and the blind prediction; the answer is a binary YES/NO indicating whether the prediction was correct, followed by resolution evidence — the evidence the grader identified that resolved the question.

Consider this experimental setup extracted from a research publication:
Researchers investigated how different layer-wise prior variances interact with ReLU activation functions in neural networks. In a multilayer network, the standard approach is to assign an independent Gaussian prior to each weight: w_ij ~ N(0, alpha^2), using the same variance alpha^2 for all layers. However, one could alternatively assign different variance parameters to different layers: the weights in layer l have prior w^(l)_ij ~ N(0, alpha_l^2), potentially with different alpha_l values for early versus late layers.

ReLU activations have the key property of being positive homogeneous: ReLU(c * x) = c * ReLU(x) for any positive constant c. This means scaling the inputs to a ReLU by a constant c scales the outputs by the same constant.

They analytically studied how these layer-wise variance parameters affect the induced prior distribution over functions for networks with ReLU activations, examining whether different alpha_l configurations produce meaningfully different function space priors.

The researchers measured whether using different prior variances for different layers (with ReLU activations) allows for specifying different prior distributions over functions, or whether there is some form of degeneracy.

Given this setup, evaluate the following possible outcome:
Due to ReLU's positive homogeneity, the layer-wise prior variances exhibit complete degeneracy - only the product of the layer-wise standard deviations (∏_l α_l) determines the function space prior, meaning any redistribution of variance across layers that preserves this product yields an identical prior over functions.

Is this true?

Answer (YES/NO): YES